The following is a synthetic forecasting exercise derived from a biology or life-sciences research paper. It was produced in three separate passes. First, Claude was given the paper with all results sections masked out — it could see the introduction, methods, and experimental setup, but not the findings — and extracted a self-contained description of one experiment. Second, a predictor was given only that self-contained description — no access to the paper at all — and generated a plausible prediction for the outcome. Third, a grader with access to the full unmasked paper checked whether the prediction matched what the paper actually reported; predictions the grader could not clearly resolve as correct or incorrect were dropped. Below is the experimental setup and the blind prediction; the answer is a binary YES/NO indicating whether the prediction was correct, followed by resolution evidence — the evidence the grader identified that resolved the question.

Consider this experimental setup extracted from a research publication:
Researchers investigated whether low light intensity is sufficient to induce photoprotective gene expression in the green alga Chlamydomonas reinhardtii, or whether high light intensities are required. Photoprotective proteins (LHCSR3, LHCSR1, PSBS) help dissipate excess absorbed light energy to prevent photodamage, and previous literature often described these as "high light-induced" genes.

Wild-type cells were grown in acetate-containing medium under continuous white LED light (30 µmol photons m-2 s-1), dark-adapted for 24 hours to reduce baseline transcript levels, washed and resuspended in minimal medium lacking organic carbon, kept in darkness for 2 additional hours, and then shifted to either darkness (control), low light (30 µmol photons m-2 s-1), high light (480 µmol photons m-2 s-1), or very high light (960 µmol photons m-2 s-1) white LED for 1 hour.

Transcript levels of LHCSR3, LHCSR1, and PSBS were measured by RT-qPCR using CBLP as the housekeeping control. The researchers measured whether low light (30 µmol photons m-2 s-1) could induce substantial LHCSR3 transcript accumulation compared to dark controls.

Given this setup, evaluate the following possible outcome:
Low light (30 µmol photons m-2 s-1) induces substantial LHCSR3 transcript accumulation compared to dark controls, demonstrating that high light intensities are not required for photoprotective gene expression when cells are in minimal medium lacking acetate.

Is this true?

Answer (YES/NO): YES